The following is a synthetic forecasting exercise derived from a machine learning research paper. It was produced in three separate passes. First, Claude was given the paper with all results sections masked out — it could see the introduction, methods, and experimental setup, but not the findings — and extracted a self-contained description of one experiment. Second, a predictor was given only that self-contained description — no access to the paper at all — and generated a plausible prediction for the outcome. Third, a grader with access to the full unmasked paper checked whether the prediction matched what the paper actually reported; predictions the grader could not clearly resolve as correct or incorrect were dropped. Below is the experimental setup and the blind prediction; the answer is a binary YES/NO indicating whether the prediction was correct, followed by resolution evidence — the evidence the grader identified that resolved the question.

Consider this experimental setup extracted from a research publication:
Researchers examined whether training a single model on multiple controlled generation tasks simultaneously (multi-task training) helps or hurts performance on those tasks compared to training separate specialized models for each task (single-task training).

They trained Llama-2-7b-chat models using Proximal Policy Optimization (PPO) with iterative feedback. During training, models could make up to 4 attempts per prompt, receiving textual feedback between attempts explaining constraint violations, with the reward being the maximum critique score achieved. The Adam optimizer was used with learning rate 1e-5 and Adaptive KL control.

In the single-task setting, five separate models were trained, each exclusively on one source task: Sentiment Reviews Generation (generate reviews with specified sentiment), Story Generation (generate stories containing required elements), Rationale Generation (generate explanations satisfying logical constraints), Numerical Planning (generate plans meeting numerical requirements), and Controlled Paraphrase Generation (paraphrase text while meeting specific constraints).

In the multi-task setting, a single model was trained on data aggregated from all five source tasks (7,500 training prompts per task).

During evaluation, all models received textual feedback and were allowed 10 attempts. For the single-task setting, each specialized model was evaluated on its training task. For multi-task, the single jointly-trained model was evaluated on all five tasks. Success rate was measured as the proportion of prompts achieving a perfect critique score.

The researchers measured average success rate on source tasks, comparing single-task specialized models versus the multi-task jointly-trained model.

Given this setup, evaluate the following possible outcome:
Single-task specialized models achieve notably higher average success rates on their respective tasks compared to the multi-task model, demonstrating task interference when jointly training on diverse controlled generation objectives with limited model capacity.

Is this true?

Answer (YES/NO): NO